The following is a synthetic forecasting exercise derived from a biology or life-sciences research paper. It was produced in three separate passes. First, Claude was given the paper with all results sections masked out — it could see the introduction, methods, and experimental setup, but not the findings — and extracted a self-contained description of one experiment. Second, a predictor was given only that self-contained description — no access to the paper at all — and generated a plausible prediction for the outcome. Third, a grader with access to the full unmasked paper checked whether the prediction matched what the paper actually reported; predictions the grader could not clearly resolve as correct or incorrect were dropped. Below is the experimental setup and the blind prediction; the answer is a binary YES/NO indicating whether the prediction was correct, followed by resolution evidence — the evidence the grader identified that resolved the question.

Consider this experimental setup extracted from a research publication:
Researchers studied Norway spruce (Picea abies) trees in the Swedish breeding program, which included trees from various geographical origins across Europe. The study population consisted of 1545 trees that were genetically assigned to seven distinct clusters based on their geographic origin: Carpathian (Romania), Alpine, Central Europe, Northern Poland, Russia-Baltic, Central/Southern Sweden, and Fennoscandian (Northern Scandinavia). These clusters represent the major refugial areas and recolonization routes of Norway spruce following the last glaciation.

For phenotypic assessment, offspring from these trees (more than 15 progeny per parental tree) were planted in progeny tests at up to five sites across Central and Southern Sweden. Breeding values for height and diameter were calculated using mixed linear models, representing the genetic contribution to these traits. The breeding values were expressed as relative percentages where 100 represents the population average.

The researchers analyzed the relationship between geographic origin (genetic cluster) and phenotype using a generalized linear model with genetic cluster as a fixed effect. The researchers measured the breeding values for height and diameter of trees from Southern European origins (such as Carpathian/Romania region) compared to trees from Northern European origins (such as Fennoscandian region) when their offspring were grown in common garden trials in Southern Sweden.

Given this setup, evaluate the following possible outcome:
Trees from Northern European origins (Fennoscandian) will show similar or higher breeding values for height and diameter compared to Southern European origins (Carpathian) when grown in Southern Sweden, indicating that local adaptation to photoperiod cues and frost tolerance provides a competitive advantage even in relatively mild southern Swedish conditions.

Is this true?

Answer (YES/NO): NO